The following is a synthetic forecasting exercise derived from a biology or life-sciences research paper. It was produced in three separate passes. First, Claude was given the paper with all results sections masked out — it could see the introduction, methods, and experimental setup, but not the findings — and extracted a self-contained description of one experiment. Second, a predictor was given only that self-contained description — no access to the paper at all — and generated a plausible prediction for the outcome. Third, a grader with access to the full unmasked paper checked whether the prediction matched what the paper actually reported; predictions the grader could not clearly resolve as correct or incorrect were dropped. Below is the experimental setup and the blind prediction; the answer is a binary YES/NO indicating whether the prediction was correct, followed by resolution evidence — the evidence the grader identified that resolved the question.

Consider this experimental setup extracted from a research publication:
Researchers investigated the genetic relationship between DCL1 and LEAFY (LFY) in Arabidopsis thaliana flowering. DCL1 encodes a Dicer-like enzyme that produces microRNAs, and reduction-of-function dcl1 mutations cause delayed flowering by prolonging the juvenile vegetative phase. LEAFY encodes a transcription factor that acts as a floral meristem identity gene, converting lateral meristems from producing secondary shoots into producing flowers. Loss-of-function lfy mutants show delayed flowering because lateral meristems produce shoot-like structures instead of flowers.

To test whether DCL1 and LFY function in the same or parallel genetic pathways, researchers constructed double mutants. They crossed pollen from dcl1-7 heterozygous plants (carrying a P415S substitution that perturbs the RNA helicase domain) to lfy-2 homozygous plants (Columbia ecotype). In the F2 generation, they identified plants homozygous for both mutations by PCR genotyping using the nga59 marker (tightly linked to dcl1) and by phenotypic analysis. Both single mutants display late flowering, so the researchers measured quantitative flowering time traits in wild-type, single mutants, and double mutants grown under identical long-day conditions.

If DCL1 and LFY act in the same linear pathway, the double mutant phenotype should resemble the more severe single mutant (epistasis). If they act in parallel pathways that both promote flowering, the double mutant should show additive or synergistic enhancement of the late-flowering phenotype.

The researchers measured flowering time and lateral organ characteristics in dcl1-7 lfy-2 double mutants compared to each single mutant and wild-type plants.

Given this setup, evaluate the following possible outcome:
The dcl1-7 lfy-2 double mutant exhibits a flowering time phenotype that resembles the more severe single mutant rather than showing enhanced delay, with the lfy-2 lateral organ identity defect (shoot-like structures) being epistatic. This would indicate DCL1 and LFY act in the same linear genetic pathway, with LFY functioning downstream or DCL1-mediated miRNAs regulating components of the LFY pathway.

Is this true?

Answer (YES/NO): NO